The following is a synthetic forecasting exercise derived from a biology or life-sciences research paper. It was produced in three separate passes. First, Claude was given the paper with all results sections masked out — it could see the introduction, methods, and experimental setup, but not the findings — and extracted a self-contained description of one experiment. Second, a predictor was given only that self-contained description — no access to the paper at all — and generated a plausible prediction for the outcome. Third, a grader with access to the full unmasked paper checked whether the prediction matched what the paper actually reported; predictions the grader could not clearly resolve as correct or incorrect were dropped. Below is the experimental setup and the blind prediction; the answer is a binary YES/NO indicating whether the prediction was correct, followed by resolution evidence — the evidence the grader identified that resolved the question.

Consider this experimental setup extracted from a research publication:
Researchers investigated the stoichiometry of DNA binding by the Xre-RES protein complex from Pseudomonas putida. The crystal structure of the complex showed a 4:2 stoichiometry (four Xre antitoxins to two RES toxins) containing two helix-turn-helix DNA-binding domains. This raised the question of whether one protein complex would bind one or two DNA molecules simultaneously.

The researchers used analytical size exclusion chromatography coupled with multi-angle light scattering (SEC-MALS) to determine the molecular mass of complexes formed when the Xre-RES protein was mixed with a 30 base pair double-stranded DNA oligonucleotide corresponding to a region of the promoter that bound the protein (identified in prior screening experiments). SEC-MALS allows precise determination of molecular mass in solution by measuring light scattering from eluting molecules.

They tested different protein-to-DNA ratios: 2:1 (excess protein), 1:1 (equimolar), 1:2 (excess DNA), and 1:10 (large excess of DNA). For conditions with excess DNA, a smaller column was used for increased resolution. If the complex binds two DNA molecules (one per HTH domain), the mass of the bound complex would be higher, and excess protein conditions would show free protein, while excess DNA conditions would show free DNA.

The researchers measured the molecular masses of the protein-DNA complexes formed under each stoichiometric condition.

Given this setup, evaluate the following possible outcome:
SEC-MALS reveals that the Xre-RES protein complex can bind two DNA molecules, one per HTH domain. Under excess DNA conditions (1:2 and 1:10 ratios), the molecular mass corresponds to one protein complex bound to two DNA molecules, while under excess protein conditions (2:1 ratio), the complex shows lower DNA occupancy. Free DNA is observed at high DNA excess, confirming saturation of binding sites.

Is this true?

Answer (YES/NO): NO